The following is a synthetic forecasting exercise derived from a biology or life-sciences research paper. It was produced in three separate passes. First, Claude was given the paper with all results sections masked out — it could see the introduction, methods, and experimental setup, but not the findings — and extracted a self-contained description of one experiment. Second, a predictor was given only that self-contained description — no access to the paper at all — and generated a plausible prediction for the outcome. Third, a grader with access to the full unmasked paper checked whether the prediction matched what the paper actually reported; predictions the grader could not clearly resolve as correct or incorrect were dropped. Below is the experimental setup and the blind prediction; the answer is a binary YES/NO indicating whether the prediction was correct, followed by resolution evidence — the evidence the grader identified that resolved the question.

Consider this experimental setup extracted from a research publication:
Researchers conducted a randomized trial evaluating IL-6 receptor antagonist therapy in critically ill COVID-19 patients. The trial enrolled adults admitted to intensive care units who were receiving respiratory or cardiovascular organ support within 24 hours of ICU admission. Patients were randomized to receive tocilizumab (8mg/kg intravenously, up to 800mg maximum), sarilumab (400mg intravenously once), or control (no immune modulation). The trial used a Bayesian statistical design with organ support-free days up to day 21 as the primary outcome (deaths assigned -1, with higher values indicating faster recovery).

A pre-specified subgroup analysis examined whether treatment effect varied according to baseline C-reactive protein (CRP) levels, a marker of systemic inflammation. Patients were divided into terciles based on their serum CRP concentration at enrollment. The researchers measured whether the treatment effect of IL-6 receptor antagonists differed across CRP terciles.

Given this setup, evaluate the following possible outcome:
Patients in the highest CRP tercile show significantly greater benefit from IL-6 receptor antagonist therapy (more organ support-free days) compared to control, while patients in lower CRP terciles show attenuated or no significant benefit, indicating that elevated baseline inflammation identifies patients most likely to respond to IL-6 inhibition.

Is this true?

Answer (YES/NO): NO